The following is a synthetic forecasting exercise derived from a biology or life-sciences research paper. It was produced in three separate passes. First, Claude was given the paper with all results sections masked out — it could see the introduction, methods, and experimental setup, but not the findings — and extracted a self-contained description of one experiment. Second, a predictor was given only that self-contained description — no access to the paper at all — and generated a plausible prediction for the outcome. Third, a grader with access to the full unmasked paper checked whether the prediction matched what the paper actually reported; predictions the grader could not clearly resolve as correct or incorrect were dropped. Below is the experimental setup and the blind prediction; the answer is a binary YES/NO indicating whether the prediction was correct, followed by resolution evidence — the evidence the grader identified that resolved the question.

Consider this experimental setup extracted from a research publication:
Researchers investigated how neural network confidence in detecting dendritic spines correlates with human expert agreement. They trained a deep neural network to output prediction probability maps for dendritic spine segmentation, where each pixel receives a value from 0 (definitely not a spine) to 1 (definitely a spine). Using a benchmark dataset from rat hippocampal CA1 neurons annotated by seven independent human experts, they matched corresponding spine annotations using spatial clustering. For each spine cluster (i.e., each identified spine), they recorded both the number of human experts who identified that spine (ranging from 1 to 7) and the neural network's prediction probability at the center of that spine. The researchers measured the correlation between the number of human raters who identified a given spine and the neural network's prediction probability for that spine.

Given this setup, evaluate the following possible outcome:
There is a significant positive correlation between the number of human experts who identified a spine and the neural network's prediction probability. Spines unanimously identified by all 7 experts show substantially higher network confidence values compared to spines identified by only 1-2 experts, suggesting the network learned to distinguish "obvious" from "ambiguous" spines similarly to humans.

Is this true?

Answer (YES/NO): YES